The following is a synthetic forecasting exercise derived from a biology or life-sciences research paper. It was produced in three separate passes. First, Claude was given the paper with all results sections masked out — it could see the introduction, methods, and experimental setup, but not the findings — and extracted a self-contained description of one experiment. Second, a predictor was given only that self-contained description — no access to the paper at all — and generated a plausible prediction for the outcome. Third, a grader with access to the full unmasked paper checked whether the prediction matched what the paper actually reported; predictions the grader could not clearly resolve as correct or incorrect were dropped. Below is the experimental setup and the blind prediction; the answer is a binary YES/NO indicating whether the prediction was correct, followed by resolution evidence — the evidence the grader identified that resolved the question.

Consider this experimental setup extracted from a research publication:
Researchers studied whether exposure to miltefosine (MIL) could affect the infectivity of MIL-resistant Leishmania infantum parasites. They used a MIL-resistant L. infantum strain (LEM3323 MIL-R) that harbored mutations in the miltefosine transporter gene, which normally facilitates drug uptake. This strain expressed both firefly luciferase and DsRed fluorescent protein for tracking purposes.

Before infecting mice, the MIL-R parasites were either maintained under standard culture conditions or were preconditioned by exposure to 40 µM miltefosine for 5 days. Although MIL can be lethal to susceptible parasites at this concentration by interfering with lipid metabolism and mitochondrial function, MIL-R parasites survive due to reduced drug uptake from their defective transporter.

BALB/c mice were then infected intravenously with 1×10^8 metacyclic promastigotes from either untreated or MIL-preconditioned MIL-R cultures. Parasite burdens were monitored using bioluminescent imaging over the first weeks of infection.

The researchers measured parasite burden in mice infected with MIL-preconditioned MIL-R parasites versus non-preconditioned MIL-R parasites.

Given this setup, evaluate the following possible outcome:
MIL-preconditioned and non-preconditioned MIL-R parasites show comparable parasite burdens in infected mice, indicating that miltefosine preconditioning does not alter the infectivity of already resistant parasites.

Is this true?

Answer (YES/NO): NO